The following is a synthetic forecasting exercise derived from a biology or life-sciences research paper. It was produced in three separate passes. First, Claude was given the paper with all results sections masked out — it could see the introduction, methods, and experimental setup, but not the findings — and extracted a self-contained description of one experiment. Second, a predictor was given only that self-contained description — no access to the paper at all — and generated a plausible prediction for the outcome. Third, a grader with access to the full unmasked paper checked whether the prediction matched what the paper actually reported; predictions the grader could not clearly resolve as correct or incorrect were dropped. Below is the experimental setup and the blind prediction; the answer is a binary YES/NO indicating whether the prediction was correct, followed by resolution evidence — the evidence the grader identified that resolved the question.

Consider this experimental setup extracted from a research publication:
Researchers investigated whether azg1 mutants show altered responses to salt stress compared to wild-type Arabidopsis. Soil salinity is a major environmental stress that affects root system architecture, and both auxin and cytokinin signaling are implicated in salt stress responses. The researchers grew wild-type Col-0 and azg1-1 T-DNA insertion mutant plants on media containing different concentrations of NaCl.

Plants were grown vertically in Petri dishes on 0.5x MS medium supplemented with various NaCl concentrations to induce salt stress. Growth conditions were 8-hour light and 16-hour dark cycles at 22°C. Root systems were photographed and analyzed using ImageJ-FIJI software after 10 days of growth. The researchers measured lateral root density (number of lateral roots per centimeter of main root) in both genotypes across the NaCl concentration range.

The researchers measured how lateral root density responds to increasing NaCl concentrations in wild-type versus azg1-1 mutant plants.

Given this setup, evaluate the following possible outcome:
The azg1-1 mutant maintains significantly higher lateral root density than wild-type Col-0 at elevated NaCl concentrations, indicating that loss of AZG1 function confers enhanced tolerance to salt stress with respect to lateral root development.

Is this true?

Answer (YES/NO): NO